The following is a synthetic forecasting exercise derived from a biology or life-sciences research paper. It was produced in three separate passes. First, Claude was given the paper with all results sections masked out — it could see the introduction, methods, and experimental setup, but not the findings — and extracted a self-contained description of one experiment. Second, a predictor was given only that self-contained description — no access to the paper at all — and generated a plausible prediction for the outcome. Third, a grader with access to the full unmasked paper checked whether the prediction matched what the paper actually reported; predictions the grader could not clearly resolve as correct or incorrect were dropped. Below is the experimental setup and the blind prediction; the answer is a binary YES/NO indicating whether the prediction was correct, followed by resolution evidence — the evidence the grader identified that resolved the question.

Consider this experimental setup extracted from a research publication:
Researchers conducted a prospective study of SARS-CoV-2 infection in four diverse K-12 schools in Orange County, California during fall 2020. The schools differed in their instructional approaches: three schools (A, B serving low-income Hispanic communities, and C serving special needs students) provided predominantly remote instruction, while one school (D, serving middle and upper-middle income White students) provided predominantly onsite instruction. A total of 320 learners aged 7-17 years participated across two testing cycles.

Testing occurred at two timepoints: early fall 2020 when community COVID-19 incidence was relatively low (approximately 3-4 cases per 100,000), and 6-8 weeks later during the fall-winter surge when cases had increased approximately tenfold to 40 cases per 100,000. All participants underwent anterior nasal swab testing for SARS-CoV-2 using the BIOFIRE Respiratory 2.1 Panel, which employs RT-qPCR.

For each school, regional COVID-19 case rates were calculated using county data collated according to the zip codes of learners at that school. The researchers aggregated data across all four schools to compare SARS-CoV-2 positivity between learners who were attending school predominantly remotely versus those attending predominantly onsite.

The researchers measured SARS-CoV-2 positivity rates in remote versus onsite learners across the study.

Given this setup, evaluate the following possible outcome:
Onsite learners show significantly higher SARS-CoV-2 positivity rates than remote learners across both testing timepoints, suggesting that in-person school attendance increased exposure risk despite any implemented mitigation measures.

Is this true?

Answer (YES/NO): NO